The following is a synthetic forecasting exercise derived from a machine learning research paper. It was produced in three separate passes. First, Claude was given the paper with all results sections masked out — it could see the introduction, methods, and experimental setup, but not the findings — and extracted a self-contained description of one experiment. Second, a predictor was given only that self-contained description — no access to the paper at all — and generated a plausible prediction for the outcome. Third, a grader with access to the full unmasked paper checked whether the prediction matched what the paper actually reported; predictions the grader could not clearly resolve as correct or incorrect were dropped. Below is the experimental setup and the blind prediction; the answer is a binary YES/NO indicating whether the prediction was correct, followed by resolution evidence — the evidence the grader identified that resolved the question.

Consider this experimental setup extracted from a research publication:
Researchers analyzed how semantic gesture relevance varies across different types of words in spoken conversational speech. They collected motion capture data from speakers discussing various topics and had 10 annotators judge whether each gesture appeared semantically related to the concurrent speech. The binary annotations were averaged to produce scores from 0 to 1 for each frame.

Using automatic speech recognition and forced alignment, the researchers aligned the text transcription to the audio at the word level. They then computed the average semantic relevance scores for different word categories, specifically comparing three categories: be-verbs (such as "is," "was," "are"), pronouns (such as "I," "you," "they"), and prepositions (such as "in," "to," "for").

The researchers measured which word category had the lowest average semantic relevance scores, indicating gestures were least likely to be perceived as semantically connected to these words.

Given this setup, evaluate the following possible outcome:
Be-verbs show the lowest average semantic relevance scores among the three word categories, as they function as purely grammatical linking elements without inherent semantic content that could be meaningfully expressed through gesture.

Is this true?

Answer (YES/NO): YES